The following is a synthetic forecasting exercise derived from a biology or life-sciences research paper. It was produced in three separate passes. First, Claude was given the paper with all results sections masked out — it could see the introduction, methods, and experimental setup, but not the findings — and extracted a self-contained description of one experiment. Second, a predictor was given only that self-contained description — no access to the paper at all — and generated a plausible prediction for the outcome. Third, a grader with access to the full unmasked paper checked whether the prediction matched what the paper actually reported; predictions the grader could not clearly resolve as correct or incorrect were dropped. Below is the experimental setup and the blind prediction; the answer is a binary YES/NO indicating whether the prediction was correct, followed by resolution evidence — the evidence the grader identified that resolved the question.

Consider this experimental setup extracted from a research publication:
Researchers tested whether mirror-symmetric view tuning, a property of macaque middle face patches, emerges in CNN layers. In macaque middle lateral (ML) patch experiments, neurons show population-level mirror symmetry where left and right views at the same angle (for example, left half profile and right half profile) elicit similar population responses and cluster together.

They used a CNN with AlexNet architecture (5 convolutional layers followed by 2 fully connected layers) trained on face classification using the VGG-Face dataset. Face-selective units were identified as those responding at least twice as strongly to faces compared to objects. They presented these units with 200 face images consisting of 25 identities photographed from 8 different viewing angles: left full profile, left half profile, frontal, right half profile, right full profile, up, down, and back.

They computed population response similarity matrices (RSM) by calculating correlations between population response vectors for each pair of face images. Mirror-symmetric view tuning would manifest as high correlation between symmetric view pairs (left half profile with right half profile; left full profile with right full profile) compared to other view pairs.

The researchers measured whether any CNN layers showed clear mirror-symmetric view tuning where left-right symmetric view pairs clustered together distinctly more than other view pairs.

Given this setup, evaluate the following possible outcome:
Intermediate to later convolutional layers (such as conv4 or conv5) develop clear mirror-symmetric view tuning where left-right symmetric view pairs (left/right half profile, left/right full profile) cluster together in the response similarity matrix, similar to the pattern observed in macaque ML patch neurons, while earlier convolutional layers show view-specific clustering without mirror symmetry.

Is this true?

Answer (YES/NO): NO